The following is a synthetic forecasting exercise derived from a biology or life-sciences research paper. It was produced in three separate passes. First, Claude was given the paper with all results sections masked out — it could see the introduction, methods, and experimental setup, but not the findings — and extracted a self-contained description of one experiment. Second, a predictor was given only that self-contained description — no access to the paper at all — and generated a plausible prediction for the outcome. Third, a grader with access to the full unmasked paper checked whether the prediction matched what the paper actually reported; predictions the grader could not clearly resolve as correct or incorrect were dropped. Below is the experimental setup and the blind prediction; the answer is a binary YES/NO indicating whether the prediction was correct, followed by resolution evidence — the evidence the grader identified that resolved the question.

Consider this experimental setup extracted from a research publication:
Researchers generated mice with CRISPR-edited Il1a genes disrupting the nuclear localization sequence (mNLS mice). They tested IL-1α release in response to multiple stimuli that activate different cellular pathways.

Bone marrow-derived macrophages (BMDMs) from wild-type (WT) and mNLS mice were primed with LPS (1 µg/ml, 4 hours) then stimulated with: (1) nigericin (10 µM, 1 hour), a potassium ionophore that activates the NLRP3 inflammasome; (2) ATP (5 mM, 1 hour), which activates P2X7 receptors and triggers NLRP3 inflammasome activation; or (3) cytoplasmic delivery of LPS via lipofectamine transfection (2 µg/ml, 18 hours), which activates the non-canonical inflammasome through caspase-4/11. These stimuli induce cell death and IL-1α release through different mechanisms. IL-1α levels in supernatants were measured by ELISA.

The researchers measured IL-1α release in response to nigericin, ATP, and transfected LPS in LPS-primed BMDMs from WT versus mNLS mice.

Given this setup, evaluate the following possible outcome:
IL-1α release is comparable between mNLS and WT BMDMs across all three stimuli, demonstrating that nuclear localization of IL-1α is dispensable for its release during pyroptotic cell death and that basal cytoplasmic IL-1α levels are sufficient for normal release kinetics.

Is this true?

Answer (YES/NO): NO